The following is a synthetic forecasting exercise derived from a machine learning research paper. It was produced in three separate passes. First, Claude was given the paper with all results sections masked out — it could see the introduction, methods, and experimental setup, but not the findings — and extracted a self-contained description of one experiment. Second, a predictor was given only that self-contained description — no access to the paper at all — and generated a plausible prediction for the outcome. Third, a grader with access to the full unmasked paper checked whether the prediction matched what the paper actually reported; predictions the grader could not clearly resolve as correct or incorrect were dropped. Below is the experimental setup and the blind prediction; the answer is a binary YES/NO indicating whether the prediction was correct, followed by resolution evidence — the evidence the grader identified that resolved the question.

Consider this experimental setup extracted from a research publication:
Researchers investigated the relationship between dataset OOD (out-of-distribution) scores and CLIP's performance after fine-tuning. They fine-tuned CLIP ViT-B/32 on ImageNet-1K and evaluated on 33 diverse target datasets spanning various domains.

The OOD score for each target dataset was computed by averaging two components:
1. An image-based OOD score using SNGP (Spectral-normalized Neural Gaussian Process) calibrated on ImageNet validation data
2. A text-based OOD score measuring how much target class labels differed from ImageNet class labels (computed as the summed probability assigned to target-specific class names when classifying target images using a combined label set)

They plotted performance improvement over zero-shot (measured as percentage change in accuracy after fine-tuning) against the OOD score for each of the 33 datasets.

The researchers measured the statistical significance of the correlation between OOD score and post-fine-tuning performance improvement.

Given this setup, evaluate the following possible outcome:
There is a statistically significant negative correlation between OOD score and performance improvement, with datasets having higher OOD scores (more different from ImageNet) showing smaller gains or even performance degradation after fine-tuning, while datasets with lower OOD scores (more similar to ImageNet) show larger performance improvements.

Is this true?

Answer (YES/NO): YES